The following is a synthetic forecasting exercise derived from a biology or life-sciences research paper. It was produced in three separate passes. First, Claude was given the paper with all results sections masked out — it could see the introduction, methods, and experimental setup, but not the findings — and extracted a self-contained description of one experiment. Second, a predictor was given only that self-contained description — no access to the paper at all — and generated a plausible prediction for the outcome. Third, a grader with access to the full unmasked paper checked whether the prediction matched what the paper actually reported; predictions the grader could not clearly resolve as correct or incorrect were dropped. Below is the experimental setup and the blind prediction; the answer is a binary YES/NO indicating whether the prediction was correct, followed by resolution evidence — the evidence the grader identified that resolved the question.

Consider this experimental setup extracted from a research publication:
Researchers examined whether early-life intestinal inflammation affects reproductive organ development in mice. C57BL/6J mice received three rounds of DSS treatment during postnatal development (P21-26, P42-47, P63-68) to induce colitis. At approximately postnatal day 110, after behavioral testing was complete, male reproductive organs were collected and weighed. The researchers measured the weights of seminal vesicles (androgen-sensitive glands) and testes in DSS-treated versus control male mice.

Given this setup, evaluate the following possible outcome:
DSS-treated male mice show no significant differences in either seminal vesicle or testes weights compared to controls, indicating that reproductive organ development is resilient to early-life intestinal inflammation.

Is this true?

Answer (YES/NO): NO